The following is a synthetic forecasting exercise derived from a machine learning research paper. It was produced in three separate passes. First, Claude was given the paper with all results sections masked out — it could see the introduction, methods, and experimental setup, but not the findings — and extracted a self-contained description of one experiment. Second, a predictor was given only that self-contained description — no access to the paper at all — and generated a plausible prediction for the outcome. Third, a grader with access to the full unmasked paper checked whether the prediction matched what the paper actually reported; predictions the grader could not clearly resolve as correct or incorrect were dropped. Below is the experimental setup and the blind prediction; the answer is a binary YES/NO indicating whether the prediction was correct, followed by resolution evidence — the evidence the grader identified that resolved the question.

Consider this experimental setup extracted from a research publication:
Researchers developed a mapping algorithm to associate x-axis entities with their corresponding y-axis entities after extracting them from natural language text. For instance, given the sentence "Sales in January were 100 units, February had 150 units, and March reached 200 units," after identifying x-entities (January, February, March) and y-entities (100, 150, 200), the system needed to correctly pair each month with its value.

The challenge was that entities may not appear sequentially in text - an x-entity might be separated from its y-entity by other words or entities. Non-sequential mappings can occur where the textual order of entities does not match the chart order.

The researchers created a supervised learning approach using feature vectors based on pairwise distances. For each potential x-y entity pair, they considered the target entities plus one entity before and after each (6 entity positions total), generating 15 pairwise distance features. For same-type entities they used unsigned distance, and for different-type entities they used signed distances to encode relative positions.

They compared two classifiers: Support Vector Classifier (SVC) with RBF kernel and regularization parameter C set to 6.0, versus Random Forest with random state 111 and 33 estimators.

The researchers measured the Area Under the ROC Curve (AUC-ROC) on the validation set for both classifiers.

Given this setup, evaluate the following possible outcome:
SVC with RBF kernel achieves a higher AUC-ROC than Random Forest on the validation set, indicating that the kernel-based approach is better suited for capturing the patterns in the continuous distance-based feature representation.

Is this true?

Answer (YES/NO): NO